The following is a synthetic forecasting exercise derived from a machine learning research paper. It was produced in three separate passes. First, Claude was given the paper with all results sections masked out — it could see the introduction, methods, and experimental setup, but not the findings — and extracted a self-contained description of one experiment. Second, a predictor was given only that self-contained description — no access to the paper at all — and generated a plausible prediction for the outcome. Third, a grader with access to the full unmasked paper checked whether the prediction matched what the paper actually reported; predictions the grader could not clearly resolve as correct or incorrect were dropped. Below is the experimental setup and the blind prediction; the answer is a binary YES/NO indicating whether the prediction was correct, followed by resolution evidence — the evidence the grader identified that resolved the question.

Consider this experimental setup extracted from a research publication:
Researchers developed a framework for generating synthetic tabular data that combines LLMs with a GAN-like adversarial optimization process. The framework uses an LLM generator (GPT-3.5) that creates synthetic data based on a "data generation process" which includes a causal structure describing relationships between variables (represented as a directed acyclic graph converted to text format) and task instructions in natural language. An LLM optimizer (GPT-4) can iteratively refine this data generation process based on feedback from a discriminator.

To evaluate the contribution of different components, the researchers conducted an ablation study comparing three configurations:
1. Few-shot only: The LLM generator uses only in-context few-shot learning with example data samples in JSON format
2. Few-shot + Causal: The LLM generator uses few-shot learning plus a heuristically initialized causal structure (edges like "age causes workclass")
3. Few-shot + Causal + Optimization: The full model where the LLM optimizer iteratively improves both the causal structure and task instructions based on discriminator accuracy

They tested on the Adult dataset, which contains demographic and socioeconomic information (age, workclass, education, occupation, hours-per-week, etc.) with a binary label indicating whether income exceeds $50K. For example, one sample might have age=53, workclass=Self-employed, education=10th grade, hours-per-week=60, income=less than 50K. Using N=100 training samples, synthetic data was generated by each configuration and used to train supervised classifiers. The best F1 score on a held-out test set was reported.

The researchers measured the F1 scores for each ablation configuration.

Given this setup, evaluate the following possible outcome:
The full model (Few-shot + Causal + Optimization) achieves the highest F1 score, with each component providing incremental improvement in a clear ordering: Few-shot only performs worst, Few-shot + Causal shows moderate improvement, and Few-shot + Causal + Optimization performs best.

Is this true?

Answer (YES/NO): NO